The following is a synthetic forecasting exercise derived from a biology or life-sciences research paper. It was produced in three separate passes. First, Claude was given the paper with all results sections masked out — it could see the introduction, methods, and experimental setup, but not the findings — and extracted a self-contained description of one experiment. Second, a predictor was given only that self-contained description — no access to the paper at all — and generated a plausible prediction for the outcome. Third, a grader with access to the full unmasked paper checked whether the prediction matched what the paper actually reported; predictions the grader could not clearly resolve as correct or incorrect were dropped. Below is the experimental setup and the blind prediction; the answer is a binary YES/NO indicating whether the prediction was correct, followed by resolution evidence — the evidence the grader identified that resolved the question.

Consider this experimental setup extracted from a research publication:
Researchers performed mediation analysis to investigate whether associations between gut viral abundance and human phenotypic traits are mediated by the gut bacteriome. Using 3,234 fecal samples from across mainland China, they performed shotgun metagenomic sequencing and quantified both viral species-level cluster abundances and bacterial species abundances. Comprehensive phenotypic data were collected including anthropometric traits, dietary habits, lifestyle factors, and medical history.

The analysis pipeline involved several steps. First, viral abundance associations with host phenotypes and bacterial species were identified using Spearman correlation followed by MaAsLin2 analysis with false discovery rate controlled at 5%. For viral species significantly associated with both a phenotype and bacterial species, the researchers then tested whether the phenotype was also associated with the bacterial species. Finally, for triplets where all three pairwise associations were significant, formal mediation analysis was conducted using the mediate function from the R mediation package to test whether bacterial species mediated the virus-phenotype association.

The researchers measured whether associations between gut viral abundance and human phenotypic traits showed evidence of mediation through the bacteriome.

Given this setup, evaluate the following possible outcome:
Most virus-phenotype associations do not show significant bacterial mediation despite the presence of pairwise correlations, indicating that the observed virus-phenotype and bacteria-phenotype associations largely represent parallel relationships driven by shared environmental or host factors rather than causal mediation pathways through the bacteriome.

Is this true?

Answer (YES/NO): NO